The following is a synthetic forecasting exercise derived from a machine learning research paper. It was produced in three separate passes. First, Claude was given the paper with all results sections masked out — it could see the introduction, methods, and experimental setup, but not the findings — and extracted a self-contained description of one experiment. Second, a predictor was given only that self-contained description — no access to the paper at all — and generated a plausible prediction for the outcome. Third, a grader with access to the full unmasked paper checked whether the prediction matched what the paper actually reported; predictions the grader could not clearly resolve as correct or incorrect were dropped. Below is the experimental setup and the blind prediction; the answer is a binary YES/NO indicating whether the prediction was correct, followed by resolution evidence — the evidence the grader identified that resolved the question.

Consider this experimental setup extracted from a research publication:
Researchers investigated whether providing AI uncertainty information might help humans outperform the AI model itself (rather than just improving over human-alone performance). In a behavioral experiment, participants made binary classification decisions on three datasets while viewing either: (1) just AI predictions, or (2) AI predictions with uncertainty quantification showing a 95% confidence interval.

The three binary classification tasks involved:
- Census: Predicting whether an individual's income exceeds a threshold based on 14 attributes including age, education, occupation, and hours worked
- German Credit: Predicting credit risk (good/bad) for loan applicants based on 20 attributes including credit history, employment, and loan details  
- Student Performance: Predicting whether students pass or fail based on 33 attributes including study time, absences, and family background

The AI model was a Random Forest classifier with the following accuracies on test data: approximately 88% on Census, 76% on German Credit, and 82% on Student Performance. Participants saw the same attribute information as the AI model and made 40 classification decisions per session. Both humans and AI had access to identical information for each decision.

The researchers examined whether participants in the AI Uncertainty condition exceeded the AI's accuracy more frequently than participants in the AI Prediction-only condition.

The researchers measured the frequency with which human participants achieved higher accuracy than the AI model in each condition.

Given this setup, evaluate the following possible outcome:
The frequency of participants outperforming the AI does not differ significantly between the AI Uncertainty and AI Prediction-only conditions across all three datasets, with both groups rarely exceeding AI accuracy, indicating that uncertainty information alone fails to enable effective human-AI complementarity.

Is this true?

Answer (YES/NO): NO